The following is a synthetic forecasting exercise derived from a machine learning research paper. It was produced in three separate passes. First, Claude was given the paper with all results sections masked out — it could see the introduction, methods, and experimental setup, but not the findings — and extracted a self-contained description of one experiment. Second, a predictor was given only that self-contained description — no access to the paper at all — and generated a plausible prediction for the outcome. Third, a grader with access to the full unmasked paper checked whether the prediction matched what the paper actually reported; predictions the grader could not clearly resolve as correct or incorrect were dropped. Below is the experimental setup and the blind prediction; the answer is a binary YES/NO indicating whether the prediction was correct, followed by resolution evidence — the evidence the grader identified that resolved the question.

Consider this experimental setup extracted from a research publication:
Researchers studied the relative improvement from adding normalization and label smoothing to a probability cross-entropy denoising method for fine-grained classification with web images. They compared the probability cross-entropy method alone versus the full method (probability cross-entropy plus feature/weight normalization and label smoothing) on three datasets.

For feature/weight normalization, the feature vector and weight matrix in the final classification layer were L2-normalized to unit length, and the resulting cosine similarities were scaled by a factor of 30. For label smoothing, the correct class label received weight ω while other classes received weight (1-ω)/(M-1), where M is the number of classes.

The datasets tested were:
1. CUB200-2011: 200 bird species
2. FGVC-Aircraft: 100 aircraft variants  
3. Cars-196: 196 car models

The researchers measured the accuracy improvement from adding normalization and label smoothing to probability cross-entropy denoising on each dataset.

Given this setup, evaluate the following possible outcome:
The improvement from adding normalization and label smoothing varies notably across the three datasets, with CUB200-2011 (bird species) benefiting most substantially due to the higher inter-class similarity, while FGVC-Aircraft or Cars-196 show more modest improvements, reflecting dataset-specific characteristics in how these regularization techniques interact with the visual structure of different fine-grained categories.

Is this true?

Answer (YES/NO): NO